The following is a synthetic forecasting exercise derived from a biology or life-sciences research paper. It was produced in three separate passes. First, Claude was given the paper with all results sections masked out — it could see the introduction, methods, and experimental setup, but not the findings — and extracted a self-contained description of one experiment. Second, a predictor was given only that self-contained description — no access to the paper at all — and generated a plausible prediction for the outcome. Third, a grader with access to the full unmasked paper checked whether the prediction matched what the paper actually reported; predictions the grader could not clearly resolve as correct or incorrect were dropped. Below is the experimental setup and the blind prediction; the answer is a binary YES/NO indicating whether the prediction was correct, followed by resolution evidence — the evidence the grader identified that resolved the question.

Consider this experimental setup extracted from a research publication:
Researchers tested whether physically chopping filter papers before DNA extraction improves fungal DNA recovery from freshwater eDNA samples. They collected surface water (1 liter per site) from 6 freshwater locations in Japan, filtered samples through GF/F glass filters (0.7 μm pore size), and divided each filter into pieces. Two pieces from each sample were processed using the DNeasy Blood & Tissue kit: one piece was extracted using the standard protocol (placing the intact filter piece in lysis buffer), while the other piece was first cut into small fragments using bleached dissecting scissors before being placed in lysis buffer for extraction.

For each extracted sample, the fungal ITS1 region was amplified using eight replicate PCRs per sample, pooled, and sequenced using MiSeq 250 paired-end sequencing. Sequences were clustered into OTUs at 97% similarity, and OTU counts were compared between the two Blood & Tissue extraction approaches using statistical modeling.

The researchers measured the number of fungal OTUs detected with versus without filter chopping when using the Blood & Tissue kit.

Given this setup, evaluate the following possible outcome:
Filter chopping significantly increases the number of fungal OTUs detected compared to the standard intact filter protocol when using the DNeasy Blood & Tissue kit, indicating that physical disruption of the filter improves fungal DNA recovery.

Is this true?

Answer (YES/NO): NO